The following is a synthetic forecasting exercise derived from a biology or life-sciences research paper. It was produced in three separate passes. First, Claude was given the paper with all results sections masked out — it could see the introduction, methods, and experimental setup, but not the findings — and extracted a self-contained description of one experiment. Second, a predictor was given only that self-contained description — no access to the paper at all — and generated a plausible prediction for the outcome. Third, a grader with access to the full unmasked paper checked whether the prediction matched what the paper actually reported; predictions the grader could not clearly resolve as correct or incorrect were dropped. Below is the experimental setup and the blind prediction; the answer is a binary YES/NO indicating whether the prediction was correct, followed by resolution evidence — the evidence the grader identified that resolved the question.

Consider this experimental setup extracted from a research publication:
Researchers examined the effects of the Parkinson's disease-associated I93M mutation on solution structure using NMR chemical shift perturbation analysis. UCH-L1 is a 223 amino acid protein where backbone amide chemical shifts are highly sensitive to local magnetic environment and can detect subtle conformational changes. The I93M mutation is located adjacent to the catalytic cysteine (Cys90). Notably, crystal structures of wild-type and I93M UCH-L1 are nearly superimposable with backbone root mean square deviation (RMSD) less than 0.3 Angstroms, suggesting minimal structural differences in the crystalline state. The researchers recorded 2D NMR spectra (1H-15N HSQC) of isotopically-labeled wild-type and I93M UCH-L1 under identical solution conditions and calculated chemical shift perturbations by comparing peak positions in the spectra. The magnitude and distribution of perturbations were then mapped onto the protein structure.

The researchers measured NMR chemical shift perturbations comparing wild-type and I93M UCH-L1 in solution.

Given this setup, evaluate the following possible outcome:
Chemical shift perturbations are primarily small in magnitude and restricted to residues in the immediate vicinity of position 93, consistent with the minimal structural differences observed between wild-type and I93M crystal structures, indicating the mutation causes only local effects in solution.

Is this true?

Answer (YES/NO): NO